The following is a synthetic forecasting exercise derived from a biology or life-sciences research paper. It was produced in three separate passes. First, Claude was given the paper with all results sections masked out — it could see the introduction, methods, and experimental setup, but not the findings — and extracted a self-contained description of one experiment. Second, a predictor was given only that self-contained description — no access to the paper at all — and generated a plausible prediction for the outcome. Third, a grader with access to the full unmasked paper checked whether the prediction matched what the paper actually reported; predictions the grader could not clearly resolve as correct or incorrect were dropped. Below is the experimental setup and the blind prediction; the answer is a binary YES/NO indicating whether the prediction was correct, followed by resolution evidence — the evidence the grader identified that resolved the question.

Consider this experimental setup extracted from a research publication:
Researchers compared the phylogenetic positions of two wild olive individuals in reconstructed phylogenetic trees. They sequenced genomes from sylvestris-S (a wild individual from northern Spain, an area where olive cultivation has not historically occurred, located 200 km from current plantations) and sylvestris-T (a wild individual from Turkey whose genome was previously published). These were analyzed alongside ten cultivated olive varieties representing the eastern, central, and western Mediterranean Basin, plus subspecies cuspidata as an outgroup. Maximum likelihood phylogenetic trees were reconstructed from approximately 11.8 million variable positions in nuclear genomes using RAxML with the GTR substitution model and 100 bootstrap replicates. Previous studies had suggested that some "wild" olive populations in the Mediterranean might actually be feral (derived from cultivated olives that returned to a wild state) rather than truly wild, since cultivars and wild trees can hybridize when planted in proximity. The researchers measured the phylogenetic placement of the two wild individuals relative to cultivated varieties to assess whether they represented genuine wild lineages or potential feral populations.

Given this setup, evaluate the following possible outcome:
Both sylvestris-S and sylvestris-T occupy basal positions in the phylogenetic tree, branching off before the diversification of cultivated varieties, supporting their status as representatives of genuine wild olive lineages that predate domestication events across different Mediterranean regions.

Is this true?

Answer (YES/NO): NO